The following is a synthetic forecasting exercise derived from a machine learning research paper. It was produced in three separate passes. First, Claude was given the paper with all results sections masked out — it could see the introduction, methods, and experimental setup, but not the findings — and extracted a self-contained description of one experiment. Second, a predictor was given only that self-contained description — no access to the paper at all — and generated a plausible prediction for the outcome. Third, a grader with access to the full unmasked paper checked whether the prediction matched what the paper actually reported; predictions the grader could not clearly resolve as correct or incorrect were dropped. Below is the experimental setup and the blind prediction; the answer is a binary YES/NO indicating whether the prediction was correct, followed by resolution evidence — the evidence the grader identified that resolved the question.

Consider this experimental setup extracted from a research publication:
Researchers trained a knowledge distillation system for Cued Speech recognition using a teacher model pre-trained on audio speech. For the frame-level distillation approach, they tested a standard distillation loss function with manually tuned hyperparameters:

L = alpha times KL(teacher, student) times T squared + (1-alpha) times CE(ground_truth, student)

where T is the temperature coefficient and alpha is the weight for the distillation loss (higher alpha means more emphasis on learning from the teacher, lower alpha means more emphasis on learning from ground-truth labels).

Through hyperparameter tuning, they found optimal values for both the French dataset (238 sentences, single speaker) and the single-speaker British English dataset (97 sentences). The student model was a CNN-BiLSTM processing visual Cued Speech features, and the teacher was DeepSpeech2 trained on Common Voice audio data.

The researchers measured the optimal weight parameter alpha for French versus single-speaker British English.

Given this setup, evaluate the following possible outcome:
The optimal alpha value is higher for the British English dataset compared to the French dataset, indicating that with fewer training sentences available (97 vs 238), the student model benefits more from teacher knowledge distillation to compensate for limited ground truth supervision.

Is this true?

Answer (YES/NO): YES